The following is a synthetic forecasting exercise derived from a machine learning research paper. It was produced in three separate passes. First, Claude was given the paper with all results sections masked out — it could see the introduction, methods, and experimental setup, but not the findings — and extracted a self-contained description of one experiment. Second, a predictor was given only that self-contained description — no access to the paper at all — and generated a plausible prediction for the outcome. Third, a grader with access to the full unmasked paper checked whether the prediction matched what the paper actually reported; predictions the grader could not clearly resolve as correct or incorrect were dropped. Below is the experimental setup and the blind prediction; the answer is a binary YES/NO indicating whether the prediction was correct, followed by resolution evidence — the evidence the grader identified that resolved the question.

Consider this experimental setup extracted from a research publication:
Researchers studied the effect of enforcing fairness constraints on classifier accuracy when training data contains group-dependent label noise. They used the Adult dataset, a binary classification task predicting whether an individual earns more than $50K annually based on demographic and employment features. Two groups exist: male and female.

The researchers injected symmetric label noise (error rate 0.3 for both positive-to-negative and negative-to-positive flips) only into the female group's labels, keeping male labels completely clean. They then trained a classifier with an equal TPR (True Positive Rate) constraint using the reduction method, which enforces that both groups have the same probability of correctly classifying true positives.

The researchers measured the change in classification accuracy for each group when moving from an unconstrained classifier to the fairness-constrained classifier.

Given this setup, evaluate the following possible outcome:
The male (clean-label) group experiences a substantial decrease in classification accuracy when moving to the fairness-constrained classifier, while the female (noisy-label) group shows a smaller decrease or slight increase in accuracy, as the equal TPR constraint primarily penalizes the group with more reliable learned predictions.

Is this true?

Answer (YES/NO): YES